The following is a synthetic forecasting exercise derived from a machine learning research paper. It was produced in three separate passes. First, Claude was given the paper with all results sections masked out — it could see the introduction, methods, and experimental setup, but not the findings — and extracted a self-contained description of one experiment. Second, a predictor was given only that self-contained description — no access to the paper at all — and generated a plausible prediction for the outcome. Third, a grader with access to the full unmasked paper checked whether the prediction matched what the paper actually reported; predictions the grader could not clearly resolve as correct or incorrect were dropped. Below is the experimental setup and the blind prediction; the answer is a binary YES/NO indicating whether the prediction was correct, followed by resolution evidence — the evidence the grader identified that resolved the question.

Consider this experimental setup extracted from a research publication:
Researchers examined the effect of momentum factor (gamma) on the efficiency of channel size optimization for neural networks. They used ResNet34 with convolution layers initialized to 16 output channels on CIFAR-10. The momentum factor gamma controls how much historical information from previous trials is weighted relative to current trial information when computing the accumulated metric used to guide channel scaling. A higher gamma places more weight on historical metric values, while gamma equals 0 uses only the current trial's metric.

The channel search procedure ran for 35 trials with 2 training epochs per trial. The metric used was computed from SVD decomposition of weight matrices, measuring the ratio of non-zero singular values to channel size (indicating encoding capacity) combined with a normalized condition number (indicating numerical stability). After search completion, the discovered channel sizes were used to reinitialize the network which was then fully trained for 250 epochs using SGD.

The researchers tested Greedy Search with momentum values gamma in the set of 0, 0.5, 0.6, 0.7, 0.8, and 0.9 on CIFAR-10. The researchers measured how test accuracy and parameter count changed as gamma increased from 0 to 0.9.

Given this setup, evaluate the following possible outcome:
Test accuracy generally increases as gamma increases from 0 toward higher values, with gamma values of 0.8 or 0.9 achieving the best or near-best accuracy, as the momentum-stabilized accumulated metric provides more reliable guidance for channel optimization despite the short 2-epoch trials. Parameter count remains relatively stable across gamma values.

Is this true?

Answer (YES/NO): NO